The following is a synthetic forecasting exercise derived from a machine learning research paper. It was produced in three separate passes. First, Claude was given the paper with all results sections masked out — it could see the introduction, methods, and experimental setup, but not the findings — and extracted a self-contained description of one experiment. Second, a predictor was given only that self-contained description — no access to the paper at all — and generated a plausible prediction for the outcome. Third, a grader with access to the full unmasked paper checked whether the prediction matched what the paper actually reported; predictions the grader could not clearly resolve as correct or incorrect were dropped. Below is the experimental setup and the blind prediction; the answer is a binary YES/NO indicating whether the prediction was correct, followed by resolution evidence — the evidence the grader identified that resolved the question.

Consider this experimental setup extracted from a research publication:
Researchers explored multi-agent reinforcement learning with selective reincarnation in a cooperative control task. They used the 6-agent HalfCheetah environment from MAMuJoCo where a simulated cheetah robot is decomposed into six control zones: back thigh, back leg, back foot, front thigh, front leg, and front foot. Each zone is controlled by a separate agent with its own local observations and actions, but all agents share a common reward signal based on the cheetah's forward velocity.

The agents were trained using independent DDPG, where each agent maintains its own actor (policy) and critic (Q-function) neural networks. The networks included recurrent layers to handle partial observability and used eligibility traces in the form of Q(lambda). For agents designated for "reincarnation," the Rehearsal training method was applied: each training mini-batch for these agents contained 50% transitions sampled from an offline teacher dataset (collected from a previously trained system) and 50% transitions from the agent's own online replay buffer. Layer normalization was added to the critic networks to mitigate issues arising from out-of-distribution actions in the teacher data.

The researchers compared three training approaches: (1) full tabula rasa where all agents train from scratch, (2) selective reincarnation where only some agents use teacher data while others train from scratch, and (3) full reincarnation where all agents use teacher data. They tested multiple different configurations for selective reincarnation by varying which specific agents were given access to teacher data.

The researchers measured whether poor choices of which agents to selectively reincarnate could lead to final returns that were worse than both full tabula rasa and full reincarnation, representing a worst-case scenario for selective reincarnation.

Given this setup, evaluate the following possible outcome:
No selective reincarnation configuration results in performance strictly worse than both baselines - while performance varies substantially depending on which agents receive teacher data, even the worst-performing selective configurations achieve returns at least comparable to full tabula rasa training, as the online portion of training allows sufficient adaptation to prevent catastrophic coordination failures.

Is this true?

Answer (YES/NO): NO